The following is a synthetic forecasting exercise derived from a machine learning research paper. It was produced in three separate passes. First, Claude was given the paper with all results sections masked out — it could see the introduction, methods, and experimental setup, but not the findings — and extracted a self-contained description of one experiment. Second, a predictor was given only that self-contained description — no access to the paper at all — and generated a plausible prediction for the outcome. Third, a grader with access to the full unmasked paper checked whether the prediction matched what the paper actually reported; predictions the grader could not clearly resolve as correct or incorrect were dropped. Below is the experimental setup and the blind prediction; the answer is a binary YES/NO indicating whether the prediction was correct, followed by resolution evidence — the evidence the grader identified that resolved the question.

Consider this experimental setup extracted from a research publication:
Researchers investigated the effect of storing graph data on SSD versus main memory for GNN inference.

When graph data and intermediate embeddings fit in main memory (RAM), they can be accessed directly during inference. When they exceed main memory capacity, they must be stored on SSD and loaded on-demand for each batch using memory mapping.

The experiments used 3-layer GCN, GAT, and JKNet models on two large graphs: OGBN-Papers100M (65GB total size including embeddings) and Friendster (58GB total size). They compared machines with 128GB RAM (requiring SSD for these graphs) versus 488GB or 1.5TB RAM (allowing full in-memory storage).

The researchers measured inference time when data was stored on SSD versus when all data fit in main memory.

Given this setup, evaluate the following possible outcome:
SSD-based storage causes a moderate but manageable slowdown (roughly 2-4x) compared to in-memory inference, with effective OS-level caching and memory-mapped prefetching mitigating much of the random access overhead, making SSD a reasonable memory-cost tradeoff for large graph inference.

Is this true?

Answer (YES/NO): NO